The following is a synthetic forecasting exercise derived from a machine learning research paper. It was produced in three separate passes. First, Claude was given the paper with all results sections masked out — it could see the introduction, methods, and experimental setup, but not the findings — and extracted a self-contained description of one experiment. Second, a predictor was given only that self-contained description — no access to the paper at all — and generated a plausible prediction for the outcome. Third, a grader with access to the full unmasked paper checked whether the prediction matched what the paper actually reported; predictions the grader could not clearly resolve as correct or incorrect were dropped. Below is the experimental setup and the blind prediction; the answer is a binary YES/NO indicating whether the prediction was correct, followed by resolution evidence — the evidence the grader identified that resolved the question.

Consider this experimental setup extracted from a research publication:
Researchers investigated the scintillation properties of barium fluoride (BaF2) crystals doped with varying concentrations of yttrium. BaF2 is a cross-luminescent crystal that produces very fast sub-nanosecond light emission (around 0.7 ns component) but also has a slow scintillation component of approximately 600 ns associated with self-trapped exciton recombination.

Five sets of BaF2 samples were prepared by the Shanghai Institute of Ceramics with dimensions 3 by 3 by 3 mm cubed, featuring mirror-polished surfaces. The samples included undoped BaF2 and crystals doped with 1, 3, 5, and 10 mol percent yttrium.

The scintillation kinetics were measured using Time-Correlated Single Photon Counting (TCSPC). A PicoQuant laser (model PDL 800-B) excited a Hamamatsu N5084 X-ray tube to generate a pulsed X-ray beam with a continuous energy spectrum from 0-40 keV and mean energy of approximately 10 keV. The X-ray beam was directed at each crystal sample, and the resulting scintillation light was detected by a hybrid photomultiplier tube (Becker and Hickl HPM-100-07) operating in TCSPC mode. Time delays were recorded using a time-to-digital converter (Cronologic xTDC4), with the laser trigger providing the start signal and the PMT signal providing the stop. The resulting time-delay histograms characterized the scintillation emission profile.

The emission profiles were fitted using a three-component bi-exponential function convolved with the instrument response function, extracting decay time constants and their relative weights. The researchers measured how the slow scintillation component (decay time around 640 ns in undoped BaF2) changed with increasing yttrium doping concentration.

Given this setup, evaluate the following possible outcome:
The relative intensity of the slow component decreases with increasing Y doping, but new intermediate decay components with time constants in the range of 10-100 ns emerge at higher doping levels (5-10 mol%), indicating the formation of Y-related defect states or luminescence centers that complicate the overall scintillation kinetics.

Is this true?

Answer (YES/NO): NO